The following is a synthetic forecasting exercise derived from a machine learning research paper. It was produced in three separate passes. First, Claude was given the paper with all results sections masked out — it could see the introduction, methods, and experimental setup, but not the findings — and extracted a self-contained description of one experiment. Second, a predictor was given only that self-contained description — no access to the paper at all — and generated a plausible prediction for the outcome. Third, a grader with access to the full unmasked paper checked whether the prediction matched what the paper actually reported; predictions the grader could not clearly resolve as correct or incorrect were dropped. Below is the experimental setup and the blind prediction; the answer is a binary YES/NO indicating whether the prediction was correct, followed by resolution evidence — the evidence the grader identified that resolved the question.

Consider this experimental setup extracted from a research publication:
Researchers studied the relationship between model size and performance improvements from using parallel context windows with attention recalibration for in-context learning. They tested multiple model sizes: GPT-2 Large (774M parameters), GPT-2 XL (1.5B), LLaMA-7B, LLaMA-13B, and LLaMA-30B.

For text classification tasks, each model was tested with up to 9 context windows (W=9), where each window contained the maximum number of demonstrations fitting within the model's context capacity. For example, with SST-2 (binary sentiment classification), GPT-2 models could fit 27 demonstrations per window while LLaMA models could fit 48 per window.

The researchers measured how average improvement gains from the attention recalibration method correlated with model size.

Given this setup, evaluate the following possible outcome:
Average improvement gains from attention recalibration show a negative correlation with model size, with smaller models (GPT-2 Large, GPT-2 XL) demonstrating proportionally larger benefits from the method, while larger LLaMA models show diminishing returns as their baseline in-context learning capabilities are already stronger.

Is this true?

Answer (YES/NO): NO